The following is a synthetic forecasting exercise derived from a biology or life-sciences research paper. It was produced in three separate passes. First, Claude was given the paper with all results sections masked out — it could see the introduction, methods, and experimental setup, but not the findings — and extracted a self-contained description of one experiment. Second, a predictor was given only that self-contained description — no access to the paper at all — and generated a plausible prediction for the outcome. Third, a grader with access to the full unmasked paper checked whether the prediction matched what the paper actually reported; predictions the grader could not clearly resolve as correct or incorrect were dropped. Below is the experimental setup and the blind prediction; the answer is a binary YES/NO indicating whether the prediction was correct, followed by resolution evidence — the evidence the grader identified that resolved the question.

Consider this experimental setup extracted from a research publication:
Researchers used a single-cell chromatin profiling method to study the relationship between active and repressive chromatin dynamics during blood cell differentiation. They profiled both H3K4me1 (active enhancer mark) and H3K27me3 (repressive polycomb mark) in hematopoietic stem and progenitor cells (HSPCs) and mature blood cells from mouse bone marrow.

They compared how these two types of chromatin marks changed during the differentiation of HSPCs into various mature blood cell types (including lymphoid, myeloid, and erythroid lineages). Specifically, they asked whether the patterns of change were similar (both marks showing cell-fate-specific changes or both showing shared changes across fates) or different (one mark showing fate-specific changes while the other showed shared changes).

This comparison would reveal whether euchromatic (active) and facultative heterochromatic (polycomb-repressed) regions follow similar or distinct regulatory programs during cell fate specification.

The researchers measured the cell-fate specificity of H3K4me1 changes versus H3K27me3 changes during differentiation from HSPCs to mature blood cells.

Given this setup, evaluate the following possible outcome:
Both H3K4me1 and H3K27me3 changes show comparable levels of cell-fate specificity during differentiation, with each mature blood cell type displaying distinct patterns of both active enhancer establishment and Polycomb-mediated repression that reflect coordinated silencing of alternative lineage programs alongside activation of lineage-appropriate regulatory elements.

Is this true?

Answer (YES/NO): NO